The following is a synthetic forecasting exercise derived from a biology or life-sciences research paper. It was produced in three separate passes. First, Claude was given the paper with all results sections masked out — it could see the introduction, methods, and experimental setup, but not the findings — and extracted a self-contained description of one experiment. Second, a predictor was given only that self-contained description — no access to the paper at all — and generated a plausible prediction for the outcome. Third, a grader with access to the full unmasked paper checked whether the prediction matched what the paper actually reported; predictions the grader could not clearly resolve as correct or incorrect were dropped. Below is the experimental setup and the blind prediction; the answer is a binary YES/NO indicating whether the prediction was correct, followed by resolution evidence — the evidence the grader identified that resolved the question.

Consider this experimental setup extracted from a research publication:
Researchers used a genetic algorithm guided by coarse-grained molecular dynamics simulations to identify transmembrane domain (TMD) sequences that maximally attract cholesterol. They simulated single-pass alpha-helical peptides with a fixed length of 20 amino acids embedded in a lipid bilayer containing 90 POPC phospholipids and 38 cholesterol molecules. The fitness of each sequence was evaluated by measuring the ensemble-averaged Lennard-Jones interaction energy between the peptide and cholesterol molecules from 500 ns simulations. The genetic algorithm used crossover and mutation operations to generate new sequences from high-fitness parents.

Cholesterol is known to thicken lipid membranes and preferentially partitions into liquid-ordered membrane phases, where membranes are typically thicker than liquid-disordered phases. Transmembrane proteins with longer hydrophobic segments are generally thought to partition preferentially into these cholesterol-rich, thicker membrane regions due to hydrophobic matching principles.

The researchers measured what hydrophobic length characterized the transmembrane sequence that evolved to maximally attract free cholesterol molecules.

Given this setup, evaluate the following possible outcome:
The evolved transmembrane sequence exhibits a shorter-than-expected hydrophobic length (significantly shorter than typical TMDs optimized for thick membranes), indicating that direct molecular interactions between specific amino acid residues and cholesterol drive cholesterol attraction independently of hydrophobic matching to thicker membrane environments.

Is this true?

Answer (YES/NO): YES